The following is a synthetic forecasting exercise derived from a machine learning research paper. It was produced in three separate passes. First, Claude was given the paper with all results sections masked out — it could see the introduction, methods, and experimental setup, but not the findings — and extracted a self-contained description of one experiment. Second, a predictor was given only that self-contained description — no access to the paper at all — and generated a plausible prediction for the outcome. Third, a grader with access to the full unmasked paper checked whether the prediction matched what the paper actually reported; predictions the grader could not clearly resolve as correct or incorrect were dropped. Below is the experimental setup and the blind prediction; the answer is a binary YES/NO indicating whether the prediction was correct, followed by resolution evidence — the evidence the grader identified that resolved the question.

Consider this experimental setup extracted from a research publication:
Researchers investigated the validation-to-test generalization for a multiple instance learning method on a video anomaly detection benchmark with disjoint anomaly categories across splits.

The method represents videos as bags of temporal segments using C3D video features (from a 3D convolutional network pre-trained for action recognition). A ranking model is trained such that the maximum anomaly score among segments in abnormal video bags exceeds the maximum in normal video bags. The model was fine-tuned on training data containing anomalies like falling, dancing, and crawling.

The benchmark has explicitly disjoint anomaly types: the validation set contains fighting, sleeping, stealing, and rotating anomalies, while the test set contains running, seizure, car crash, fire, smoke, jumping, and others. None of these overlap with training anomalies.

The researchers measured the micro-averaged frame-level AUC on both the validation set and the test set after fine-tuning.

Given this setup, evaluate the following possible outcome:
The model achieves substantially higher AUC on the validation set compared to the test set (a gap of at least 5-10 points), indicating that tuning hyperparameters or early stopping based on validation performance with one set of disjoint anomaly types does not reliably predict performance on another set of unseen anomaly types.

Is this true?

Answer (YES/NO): NO